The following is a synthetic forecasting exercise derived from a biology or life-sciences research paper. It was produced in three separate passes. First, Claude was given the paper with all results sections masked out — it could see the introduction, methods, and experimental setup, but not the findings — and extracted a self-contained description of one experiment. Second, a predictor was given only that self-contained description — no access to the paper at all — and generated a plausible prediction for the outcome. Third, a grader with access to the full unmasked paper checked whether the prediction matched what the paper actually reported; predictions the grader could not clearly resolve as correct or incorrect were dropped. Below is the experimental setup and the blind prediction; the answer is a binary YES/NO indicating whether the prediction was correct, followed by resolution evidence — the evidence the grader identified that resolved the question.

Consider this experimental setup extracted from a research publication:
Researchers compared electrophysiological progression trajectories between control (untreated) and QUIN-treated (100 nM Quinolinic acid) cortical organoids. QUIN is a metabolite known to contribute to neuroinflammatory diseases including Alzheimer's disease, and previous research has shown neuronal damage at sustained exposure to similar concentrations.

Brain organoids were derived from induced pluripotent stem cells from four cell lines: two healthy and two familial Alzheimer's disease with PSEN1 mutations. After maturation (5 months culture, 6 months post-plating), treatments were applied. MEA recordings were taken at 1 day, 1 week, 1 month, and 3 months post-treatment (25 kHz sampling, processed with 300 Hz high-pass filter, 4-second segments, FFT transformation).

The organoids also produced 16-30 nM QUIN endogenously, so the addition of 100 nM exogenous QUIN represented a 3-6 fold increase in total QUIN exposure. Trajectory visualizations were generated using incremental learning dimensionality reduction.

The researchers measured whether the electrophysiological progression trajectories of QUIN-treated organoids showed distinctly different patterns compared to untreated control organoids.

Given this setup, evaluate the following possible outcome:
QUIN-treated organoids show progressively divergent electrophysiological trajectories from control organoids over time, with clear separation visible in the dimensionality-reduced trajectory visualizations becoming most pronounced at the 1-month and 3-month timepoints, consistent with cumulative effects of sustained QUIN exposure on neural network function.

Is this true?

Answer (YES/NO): NO